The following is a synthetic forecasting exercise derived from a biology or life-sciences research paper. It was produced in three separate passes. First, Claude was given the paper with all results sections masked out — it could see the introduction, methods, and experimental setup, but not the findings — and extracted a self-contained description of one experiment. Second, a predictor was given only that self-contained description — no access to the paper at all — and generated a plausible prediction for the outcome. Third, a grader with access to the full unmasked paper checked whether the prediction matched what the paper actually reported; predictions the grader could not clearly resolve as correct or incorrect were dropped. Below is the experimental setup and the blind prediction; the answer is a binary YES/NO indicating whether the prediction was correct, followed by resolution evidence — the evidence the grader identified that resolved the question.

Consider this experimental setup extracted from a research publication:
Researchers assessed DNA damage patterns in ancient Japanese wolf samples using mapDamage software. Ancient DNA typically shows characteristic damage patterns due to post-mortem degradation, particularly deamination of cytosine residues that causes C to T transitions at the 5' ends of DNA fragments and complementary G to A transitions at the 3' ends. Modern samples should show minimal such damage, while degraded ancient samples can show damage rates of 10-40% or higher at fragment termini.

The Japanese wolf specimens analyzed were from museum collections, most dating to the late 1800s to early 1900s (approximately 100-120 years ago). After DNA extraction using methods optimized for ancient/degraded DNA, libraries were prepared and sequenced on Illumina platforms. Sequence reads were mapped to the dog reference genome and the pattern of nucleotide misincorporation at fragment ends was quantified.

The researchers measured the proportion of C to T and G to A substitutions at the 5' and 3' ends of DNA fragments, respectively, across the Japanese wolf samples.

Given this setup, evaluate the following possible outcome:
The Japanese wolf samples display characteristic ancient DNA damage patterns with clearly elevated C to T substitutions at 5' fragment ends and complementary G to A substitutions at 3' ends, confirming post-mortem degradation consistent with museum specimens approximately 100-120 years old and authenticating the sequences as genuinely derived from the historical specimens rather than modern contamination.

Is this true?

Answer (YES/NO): NO